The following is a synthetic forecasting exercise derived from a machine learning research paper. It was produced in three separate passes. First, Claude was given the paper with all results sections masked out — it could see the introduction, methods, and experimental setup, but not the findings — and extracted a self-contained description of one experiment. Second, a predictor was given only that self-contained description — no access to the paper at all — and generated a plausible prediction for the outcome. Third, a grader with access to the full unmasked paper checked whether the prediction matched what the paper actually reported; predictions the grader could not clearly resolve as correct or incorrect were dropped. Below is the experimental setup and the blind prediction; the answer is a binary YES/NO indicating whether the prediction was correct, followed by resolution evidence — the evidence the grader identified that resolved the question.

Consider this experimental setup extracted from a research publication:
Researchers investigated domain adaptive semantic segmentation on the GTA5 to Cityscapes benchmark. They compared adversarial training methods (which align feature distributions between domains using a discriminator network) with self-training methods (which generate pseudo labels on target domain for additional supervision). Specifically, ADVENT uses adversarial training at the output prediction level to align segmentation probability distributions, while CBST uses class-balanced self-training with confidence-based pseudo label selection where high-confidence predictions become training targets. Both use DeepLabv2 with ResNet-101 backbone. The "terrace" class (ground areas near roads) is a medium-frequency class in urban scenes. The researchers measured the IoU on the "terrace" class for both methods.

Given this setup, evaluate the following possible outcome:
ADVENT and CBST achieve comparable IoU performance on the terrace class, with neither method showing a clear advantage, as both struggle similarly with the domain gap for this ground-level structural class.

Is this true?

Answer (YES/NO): NO